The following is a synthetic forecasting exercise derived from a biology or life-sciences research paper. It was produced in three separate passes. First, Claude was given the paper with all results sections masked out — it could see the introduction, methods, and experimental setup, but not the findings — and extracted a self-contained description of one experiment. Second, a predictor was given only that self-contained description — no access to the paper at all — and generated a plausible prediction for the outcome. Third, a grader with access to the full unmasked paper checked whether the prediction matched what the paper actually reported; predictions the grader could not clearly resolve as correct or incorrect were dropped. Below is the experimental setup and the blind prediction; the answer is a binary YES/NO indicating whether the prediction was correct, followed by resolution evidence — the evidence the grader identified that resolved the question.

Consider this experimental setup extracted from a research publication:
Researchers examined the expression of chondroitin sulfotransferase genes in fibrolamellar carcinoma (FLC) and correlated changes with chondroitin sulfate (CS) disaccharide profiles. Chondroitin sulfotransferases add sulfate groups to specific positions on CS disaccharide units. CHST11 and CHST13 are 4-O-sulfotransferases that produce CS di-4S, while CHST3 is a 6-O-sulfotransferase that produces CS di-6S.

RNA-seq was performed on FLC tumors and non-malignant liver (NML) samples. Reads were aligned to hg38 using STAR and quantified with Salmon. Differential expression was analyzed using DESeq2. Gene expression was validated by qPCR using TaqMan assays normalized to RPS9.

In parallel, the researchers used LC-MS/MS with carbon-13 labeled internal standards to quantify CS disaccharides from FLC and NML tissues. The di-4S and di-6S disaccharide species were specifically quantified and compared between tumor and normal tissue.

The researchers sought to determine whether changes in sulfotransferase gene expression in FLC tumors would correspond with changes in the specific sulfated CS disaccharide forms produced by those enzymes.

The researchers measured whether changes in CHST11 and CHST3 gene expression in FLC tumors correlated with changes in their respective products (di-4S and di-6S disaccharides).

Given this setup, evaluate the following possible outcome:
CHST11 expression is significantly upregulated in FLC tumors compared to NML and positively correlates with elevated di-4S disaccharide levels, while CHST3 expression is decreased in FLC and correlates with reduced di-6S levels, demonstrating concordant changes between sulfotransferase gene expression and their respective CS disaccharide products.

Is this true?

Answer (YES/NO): NO